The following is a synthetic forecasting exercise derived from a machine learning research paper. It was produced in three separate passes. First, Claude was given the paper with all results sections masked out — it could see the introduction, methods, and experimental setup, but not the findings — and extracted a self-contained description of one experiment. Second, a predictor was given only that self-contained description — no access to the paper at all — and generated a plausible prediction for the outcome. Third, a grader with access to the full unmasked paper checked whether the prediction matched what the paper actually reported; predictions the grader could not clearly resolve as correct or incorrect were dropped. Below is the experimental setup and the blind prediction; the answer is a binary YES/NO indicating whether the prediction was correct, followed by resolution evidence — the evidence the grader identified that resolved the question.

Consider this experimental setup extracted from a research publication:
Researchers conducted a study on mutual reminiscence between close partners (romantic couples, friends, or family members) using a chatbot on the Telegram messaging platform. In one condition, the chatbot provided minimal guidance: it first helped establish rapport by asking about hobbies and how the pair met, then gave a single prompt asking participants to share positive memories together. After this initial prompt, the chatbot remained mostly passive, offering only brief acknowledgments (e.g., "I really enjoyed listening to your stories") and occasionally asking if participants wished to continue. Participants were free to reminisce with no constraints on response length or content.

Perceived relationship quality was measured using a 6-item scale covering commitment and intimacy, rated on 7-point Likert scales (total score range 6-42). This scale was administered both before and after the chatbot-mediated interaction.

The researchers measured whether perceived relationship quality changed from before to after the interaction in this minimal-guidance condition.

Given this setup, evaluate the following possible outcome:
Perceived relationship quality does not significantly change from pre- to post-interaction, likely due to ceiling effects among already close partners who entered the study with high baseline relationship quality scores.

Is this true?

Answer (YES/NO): NO